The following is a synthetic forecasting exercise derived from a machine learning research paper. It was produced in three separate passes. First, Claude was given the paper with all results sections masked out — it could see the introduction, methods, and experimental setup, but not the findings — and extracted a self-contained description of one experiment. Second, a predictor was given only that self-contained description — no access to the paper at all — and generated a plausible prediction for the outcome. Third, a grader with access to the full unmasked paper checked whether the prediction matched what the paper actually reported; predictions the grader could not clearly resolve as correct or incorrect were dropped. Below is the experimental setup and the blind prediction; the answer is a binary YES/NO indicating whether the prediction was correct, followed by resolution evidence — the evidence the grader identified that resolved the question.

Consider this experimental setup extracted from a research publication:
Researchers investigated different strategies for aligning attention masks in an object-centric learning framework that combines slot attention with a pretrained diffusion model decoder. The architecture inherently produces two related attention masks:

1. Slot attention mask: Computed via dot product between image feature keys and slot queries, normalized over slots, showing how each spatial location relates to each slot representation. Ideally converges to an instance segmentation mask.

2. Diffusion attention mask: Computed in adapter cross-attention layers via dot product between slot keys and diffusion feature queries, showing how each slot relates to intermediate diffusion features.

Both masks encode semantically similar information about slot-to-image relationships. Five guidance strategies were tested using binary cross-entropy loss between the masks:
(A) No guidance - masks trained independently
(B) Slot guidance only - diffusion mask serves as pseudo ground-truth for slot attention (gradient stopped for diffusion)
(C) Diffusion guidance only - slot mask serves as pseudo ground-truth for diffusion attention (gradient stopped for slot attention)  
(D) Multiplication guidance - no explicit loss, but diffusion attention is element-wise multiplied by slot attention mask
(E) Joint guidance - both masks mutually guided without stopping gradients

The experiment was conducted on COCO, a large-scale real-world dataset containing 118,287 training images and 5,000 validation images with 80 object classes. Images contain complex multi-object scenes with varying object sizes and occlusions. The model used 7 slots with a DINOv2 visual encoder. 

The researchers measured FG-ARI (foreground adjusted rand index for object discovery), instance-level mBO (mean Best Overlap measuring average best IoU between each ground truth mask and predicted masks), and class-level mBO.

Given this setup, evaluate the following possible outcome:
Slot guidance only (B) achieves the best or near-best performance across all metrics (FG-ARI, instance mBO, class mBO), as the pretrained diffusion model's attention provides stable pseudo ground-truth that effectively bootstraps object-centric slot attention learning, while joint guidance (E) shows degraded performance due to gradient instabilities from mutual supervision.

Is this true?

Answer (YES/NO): NO